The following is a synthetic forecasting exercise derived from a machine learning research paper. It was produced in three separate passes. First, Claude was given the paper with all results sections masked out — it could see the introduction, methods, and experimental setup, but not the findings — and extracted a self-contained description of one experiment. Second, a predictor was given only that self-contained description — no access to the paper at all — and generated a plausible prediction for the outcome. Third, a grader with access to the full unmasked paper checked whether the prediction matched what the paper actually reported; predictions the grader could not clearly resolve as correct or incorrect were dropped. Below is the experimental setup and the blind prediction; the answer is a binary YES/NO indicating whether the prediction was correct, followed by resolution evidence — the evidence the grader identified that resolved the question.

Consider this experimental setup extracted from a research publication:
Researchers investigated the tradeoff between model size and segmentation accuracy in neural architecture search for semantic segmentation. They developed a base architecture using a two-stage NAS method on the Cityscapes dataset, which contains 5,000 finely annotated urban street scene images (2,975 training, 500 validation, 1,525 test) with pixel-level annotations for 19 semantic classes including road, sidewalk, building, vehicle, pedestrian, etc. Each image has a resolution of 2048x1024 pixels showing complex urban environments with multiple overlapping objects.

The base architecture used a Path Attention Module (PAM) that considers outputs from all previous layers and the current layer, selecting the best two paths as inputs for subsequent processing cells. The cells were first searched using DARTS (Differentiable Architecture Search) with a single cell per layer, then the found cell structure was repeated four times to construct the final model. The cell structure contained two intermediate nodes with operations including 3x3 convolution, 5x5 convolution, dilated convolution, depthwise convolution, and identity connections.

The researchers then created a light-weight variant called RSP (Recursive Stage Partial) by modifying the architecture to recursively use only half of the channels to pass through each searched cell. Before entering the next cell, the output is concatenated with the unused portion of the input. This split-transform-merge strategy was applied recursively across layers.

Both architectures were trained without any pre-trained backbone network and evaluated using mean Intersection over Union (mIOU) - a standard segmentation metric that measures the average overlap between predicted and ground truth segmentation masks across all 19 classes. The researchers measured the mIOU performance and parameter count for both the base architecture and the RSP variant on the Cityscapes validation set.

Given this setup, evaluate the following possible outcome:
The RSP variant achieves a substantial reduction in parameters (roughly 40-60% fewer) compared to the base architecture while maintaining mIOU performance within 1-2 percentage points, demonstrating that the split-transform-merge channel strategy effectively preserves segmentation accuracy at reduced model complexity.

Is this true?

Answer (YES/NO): NO